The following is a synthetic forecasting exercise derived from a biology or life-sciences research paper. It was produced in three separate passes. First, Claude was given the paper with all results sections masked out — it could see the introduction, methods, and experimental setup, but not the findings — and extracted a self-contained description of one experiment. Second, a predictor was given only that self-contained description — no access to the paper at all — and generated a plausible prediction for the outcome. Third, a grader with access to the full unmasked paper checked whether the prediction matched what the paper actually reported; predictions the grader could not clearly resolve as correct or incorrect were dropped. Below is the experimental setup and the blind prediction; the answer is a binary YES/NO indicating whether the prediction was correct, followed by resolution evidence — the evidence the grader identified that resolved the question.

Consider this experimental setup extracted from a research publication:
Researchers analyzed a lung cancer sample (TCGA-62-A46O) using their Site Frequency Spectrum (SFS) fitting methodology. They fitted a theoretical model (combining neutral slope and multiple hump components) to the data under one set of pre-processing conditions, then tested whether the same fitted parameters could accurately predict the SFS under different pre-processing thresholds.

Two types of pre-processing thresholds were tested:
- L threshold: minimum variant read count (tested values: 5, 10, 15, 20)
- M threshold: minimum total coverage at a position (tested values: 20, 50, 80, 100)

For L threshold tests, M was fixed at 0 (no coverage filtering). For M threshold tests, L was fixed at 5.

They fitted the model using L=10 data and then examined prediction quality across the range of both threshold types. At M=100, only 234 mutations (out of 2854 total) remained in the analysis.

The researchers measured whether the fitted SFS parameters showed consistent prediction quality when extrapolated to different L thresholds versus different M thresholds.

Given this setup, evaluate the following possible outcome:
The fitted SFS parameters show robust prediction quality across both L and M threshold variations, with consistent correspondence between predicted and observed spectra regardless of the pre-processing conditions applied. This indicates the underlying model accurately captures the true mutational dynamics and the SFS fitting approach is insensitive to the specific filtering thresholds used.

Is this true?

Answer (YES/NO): NO